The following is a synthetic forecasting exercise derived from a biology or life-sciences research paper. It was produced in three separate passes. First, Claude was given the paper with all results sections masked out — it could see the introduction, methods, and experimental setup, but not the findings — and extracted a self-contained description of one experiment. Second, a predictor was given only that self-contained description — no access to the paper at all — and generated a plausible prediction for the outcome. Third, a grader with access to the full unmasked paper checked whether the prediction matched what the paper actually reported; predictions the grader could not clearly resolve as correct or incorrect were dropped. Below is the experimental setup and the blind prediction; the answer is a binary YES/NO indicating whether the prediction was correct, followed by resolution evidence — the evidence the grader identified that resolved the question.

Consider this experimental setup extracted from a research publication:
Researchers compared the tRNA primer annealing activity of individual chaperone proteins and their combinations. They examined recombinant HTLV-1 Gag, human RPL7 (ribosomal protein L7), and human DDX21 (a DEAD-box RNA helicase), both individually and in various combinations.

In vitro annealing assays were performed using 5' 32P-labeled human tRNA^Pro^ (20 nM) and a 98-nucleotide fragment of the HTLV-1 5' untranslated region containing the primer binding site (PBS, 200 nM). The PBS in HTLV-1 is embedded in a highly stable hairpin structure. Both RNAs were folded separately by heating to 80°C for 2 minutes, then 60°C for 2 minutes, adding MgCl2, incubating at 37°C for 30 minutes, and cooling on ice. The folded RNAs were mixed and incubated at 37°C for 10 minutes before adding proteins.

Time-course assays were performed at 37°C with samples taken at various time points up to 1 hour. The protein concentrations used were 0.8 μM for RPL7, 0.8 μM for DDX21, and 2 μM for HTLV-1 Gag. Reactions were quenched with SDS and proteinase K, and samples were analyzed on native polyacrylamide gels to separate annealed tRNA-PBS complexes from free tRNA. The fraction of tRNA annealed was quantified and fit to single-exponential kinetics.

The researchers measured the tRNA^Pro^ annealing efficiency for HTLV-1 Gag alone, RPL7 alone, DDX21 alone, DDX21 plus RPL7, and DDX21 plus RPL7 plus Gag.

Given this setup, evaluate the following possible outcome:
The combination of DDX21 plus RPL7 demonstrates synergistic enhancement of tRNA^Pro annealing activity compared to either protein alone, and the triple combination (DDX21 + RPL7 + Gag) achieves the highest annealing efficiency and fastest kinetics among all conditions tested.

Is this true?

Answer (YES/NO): YES